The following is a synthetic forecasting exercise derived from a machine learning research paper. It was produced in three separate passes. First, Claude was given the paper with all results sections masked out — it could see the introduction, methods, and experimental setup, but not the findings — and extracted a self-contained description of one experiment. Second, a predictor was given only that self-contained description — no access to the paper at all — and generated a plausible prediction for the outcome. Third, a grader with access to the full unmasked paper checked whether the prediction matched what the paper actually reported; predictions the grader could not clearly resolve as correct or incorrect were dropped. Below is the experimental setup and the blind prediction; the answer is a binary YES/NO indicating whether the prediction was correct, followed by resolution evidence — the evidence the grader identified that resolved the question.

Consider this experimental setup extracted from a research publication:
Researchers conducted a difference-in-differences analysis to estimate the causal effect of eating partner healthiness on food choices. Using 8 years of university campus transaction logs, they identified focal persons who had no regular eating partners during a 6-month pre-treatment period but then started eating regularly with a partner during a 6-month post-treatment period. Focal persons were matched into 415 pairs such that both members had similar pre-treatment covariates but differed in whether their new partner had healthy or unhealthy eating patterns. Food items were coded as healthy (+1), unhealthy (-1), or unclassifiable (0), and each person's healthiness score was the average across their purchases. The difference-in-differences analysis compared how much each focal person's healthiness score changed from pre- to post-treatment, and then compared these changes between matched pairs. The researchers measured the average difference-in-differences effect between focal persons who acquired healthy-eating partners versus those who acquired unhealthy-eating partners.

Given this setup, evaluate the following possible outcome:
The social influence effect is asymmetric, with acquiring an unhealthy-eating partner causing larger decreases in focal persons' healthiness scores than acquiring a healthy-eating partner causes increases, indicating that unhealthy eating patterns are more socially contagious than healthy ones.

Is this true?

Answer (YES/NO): NO